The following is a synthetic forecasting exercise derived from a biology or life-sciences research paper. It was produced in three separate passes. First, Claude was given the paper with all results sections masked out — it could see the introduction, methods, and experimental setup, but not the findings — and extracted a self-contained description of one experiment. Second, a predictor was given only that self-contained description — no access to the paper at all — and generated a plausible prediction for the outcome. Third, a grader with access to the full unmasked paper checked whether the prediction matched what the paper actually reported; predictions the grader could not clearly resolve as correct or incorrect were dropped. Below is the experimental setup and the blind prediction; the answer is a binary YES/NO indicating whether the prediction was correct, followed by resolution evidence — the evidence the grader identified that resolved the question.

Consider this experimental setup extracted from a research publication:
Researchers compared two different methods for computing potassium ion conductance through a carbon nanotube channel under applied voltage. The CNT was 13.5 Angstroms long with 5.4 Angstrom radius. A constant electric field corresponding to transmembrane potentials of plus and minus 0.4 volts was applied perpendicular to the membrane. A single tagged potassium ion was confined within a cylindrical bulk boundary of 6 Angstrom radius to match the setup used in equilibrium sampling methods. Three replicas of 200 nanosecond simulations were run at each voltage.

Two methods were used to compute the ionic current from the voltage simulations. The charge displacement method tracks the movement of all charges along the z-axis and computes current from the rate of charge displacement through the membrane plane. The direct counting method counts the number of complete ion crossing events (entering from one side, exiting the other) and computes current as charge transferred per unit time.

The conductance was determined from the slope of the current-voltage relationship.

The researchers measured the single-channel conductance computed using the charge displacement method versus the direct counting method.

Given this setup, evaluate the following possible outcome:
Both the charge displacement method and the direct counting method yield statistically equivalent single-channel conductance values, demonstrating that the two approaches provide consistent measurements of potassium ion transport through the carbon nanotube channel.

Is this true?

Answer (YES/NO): YES